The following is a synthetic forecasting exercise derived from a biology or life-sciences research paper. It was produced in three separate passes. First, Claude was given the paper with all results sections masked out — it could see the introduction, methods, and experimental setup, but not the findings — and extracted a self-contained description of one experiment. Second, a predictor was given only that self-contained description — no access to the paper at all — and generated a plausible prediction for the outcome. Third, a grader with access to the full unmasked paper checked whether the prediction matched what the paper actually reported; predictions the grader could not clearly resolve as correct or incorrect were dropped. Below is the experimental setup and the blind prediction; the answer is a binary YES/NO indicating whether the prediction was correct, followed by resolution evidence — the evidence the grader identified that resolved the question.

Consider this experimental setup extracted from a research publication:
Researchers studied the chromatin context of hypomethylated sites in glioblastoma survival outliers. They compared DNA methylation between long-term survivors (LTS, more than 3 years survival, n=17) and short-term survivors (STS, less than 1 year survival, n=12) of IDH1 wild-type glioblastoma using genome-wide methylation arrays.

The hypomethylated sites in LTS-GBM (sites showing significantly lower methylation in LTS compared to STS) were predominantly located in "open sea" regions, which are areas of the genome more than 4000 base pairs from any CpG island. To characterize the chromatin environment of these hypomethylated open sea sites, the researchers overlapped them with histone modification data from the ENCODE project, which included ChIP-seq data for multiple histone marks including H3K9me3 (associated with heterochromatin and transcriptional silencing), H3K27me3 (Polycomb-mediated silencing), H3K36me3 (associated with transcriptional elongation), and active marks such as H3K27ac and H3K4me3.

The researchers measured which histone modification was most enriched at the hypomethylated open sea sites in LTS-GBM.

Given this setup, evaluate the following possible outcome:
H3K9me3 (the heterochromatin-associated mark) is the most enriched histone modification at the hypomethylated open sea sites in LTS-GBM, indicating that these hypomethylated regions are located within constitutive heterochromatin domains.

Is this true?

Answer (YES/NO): YES